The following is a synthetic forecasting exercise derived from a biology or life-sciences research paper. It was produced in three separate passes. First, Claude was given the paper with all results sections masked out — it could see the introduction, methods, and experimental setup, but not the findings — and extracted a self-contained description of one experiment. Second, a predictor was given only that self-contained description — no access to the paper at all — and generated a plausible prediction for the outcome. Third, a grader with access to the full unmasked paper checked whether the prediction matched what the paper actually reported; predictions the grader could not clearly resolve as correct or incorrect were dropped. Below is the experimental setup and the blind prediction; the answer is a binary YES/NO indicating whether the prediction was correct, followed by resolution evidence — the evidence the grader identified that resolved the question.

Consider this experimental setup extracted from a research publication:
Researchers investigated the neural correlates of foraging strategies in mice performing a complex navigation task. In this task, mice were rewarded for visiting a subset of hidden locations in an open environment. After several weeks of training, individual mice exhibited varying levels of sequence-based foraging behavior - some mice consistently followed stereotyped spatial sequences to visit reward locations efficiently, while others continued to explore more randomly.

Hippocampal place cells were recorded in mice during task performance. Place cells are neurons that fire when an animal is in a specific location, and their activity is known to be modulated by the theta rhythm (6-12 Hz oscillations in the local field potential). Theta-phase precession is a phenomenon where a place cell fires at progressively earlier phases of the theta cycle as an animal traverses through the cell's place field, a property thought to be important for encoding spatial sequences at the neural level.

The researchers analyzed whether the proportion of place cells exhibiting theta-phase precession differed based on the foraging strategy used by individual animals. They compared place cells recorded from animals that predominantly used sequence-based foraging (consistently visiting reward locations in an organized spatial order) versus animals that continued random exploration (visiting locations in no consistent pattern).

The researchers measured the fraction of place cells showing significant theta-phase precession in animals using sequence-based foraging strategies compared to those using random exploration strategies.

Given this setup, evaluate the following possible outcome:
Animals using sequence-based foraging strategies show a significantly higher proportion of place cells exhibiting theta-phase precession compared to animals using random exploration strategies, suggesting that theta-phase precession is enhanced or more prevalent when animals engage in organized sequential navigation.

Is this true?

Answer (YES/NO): YES